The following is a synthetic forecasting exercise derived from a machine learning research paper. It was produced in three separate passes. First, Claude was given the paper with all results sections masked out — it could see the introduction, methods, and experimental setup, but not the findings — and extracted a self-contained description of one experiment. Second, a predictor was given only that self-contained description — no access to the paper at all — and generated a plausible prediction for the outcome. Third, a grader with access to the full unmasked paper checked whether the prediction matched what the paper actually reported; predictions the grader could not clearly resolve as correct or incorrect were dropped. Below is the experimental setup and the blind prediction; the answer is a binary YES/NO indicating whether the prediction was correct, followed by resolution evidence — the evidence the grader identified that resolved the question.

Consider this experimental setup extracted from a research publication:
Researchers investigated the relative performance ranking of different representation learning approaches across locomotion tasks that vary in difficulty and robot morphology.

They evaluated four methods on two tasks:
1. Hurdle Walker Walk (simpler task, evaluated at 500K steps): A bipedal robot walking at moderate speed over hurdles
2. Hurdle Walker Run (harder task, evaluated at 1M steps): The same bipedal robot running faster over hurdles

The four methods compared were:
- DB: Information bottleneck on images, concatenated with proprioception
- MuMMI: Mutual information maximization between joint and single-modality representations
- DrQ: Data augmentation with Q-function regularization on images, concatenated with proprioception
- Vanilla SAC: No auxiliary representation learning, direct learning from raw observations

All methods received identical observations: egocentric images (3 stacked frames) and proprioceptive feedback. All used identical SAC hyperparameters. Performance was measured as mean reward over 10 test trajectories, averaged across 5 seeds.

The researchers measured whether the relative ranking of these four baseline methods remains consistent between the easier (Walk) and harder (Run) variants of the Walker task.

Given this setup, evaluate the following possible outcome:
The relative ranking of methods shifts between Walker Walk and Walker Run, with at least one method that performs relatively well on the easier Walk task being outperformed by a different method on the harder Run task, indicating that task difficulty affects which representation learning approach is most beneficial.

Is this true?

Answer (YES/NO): NO